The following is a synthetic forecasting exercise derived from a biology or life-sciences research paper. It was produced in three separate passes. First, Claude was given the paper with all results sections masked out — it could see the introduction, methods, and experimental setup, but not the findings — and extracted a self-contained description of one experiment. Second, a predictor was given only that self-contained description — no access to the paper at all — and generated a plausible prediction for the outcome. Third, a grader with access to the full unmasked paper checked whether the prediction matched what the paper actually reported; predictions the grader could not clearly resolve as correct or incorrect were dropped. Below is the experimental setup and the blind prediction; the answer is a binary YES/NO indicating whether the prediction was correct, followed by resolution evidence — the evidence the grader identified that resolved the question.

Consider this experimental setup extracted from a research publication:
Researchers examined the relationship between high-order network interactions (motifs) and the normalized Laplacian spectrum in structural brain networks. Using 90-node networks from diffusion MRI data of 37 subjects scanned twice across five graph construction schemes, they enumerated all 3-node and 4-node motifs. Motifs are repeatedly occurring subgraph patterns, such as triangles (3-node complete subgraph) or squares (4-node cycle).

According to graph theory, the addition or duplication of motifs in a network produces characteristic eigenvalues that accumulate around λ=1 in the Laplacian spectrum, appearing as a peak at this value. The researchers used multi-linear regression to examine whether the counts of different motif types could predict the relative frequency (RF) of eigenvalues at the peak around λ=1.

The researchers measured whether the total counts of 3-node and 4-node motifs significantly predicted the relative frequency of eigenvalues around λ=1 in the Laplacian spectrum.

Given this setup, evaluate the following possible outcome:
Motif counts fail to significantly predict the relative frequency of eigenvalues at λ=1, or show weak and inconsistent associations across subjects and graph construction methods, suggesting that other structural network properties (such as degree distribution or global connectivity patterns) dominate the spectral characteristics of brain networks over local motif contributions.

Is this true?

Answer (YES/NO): NO